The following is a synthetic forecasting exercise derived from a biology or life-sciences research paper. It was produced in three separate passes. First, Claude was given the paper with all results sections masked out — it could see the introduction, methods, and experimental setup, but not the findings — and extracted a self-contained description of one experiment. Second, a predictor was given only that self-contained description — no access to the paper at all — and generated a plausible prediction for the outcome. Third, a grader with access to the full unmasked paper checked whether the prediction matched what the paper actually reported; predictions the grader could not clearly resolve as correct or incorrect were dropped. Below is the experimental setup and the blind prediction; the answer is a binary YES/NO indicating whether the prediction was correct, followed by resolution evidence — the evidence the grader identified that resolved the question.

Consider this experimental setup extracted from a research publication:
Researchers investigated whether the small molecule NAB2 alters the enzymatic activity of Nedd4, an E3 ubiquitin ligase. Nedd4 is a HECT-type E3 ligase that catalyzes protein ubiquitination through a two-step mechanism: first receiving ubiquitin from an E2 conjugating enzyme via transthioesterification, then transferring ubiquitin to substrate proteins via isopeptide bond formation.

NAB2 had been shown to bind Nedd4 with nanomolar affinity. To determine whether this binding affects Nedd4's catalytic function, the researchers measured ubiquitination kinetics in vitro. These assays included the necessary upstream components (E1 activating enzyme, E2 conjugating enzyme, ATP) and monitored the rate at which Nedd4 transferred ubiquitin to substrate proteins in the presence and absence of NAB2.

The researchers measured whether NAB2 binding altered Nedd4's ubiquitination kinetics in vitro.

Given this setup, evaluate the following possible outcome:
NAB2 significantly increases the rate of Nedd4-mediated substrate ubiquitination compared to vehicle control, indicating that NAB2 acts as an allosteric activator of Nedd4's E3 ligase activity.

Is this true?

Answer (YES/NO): NO